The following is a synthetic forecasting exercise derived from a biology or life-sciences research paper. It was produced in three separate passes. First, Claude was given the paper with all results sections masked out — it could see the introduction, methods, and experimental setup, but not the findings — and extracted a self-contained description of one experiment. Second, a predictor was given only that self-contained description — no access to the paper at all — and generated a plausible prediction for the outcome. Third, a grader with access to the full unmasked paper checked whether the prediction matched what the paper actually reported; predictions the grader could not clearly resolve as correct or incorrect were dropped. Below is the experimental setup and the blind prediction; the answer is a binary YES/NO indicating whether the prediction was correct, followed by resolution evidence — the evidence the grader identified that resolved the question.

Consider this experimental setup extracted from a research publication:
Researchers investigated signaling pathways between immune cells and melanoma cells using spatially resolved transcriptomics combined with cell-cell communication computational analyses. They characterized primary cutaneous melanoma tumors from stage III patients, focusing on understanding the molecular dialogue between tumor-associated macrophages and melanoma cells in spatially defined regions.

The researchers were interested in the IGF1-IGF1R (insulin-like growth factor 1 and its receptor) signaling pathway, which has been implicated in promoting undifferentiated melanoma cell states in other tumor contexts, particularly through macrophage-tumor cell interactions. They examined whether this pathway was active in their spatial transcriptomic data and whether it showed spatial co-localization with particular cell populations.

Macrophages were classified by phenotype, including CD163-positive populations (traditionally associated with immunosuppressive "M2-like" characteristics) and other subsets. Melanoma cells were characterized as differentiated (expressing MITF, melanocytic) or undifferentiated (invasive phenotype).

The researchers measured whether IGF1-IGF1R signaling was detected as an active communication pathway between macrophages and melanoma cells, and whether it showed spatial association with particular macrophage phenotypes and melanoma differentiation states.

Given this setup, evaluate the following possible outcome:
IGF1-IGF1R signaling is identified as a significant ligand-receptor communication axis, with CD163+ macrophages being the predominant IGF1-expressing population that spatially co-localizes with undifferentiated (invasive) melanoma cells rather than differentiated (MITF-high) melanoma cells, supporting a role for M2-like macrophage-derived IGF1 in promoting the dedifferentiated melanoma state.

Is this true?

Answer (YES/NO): NO